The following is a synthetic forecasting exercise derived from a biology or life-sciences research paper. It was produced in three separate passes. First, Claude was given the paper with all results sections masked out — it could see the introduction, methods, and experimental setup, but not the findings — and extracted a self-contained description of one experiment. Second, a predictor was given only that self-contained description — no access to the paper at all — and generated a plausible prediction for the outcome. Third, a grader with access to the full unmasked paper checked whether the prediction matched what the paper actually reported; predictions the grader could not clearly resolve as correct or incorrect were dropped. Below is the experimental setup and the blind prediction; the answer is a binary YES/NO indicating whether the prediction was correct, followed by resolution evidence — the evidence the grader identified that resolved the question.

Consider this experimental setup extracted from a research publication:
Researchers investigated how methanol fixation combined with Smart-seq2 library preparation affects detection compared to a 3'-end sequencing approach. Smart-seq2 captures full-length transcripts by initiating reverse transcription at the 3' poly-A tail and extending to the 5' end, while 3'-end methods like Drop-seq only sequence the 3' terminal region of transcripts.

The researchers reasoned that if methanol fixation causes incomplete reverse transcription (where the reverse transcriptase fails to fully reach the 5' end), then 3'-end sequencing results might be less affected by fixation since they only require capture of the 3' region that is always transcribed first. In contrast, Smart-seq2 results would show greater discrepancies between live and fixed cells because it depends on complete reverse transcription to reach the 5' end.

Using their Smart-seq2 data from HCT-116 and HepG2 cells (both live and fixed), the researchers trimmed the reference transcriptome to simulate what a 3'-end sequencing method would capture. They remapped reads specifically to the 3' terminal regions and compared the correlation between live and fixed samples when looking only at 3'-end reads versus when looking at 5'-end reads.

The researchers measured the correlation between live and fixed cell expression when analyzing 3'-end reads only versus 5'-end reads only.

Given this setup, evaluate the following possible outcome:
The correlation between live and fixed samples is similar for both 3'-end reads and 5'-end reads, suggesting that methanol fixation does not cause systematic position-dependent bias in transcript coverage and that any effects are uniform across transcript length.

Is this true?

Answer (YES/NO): NO